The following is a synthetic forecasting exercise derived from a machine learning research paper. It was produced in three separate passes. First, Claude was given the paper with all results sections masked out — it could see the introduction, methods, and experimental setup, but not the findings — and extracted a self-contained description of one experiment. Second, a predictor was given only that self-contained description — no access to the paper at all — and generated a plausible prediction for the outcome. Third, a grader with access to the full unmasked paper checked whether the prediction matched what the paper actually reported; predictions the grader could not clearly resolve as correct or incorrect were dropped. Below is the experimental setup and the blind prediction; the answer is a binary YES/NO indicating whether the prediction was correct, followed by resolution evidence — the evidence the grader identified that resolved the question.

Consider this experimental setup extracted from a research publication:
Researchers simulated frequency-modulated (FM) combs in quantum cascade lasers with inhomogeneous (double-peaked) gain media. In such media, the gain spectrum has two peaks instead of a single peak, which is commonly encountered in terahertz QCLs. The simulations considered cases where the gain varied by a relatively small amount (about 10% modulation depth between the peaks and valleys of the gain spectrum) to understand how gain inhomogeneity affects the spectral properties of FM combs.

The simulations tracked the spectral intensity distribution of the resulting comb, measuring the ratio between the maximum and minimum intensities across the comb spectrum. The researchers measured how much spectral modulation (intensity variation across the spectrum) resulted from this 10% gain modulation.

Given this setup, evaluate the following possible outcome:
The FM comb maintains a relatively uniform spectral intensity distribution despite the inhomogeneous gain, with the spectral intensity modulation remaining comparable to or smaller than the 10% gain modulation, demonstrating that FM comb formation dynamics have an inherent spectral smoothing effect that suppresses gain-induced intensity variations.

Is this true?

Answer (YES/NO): NO